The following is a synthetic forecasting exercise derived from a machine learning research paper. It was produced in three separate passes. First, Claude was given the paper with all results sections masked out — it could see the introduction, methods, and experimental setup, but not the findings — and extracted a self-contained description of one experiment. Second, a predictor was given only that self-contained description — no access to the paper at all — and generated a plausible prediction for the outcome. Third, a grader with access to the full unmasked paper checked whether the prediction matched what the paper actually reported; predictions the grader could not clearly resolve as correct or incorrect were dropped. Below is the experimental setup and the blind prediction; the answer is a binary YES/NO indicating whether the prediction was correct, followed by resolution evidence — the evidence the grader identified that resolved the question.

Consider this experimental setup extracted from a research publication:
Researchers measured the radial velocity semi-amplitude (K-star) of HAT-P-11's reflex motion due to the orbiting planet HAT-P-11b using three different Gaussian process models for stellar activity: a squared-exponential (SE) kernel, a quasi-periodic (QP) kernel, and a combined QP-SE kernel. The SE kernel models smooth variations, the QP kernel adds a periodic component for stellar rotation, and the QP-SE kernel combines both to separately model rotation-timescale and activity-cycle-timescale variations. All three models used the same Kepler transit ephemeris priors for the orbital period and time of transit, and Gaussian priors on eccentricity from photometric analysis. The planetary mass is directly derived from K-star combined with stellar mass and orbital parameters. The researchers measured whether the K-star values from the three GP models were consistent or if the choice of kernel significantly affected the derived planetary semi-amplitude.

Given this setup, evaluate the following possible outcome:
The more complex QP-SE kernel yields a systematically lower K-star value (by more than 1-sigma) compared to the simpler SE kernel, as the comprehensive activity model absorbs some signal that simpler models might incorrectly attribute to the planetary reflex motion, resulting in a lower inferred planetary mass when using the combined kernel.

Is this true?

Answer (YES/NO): NO